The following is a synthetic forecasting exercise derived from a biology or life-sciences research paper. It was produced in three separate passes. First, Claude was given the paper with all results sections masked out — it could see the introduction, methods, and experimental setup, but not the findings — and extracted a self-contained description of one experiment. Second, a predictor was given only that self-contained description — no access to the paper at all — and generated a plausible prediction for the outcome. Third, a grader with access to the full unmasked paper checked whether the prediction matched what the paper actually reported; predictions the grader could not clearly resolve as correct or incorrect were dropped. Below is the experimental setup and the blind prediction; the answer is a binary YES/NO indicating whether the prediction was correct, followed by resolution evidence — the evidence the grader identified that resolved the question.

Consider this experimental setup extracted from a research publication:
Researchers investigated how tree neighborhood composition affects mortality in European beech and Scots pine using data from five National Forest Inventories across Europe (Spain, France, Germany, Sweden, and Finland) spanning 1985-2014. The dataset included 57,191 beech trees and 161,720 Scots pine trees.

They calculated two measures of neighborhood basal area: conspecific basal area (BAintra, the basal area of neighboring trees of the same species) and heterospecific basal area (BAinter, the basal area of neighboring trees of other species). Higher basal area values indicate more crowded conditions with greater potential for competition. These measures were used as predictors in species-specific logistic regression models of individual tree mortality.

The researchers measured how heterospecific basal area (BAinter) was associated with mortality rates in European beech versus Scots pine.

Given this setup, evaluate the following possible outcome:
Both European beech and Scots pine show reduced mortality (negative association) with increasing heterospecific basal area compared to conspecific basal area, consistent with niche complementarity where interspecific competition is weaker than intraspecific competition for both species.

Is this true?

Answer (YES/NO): NO